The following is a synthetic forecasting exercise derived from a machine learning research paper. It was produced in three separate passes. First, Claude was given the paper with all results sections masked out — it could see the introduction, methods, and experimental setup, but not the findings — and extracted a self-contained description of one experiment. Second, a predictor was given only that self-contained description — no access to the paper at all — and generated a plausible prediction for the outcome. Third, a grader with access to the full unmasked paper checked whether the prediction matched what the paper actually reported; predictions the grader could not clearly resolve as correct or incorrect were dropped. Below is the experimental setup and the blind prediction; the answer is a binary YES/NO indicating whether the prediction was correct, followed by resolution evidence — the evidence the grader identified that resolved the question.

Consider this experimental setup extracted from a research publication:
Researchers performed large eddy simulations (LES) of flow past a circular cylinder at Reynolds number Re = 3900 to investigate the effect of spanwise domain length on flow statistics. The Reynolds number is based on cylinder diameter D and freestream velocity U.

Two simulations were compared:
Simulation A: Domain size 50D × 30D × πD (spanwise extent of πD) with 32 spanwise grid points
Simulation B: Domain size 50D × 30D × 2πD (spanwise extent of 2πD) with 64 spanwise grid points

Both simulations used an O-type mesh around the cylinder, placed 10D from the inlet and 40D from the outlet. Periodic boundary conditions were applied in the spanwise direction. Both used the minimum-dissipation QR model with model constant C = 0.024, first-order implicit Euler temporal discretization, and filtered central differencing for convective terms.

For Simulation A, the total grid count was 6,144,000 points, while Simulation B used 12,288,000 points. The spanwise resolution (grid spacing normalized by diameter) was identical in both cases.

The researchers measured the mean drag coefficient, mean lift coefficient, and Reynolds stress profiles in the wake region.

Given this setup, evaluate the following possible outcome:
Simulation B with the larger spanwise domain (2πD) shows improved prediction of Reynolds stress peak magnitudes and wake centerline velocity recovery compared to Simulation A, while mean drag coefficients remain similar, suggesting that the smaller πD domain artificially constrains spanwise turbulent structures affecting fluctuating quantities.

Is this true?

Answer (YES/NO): NO